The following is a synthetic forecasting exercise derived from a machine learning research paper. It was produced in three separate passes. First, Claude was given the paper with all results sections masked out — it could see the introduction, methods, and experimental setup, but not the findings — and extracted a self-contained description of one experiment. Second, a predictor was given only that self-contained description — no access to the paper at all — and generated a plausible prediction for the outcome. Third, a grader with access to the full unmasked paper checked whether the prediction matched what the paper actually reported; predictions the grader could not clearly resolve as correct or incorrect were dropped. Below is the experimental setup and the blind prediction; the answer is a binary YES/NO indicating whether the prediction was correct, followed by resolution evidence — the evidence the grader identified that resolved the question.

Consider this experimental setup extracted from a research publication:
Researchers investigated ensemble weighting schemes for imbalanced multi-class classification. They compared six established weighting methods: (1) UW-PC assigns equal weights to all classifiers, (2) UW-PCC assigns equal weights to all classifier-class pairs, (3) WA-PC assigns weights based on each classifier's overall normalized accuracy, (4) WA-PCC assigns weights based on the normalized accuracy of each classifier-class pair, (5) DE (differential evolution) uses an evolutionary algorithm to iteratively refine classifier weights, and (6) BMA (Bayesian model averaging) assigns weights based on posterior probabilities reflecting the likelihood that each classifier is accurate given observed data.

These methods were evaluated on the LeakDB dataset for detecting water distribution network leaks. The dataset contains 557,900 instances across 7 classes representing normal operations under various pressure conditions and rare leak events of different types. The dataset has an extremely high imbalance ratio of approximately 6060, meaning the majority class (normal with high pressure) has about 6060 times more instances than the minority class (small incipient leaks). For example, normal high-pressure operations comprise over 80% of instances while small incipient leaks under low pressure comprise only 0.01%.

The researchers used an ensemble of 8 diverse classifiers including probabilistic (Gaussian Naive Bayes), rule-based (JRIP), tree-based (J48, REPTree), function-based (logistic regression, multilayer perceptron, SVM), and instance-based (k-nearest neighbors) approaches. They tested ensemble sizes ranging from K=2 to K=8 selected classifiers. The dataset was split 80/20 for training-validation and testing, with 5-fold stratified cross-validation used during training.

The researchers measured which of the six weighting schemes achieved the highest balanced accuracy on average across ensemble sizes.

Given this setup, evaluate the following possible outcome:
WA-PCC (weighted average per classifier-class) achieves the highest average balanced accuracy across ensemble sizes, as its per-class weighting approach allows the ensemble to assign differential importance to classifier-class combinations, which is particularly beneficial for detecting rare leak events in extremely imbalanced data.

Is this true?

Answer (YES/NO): NO